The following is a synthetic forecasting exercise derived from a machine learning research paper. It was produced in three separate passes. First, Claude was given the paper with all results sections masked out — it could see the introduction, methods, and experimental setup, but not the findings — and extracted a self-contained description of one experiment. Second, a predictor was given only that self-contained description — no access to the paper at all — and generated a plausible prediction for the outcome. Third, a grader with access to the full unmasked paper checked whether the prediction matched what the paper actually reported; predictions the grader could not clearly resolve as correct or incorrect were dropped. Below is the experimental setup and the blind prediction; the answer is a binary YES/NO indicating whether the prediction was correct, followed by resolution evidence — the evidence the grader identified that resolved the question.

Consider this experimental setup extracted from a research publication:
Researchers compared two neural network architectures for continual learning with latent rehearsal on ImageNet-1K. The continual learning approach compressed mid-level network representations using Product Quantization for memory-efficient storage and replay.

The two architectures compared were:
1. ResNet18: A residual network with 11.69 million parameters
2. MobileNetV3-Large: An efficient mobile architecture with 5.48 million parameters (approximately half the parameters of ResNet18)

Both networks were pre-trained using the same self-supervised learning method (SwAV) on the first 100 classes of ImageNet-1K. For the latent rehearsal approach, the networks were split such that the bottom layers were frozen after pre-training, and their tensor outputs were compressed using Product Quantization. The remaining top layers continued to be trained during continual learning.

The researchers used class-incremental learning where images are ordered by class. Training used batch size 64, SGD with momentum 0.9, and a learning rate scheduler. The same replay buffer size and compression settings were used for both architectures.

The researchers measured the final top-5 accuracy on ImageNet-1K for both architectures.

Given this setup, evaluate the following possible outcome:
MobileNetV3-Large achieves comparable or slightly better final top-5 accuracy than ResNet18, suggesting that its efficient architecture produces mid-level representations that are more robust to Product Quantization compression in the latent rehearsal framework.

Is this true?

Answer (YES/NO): YES